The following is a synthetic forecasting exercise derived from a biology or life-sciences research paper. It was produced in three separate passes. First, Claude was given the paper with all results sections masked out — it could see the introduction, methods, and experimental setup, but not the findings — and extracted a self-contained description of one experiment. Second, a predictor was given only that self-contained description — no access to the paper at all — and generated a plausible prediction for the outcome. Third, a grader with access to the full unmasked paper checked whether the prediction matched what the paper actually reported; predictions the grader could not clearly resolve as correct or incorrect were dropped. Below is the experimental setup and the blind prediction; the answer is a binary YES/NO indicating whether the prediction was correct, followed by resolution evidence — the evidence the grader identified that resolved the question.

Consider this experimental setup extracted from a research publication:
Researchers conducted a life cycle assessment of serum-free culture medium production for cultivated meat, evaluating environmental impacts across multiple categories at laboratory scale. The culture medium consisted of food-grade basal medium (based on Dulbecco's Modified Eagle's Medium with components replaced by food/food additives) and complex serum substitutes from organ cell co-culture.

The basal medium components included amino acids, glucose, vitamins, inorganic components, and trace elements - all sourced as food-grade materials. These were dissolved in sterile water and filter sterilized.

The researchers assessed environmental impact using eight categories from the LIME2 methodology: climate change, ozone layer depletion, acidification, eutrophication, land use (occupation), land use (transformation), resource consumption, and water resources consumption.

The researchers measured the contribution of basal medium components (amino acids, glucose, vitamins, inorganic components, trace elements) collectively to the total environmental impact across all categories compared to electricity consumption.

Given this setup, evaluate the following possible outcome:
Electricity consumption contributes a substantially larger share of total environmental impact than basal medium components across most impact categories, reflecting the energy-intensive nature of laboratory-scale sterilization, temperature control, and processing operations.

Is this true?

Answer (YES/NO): NO